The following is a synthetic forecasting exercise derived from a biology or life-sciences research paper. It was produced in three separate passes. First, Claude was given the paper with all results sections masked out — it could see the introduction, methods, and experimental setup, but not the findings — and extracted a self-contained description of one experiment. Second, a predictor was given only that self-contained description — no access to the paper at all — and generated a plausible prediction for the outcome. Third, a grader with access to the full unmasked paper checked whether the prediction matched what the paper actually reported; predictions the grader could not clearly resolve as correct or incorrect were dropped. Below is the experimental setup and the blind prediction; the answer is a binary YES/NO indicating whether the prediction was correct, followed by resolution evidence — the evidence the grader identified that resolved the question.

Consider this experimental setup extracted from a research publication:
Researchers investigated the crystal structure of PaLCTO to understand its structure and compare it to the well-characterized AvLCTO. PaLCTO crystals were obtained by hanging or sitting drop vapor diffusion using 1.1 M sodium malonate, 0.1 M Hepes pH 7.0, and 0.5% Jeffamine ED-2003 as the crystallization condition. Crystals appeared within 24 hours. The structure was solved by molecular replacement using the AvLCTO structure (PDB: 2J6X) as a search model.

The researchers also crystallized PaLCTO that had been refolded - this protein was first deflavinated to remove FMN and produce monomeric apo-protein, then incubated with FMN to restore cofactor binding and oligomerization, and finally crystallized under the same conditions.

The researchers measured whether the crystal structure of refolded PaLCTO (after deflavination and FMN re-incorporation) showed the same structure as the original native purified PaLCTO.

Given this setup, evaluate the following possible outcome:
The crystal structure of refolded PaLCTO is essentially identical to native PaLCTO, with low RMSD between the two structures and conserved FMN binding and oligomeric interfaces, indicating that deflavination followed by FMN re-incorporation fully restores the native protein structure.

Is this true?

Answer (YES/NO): YES